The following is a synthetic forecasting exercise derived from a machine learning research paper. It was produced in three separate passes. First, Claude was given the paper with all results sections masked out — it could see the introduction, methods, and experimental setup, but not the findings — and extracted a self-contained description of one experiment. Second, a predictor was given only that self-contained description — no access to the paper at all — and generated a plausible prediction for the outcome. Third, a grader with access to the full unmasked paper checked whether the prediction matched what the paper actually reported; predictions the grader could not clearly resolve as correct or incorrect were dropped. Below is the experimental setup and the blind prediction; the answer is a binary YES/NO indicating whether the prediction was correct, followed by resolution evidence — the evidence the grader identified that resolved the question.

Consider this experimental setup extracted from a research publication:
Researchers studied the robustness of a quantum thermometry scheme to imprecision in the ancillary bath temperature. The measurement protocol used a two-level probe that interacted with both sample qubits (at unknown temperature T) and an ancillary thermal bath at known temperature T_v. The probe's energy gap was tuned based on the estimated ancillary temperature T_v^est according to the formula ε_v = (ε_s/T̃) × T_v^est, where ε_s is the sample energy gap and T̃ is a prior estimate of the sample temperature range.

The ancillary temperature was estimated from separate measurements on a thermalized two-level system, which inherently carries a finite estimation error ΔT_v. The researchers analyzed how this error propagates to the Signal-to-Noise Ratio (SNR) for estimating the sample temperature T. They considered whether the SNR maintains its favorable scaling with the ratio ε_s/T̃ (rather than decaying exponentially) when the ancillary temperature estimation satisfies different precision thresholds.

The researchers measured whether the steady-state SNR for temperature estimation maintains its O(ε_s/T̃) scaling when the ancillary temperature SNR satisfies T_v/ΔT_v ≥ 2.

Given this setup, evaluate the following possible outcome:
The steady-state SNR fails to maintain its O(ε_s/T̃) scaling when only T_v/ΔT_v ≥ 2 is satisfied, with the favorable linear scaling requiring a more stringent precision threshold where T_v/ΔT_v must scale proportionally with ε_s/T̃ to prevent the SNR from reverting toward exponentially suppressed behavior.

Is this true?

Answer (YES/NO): NO